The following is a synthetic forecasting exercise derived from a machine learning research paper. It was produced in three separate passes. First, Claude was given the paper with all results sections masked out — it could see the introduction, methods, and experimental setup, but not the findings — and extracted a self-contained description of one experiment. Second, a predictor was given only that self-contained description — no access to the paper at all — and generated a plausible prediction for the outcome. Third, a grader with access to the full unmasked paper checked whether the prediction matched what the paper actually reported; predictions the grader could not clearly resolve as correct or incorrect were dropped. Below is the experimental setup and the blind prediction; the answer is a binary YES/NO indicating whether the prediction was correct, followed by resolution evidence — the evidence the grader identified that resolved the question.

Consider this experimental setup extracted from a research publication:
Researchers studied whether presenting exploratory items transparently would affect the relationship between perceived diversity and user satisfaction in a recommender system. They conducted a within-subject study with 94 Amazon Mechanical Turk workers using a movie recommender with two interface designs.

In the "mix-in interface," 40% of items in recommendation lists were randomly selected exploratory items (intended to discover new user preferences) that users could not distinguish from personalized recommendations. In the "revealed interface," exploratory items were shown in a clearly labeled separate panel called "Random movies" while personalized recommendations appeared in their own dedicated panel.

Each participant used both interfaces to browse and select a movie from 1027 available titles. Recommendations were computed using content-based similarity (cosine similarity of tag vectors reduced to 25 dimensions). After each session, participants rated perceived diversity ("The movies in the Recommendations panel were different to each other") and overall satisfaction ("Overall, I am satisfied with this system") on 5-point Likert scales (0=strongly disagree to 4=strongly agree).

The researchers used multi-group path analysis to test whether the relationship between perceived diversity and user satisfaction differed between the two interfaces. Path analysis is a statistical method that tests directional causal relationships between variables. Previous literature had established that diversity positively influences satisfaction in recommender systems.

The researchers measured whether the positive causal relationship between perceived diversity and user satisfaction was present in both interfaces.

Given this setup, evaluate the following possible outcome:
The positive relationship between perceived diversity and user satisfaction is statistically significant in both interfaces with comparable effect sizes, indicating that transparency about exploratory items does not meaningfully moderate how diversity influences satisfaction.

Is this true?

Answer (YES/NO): NO